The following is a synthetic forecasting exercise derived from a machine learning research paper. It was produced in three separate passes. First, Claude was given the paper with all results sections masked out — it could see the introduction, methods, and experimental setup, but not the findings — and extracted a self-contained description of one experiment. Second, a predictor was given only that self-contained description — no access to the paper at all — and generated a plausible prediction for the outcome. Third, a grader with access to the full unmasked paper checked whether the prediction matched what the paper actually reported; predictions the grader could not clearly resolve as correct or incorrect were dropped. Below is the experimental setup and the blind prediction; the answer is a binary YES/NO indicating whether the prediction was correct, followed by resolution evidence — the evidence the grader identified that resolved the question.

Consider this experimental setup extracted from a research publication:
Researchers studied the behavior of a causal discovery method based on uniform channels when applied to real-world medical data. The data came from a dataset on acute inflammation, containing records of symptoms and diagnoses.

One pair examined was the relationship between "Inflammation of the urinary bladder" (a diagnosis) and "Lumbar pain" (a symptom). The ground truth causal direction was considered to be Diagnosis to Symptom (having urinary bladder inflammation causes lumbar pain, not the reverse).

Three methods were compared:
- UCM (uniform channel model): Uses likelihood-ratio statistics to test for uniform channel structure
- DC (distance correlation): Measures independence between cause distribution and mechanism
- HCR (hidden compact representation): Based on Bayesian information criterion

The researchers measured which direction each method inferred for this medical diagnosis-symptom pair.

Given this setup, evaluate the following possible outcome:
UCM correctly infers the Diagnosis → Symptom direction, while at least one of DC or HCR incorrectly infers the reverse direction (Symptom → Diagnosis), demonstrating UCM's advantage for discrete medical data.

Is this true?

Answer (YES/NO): NO